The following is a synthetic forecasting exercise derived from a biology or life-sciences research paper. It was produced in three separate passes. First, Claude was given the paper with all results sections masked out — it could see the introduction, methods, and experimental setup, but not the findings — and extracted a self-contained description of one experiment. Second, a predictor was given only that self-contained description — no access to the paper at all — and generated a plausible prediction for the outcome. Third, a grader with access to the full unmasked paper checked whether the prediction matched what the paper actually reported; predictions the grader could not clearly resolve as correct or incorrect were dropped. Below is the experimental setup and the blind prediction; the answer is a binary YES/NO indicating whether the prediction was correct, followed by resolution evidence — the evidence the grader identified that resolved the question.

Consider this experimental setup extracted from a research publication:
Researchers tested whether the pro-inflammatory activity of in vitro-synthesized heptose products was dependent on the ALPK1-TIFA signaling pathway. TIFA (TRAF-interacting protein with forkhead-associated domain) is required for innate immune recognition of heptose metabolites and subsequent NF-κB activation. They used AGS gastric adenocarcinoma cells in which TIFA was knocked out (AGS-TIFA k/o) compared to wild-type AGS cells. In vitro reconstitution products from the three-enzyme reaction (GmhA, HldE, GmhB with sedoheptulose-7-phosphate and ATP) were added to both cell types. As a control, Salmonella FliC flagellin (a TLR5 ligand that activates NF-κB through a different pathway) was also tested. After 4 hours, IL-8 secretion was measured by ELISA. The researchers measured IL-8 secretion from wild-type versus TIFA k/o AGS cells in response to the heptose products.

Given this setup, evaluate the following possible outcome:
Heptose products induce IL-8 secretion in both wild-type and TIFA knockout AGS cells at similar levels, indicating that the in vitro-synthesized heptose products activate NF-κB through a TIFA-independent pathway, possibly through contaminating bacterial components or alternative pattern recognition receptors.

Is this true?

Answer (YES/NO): NO